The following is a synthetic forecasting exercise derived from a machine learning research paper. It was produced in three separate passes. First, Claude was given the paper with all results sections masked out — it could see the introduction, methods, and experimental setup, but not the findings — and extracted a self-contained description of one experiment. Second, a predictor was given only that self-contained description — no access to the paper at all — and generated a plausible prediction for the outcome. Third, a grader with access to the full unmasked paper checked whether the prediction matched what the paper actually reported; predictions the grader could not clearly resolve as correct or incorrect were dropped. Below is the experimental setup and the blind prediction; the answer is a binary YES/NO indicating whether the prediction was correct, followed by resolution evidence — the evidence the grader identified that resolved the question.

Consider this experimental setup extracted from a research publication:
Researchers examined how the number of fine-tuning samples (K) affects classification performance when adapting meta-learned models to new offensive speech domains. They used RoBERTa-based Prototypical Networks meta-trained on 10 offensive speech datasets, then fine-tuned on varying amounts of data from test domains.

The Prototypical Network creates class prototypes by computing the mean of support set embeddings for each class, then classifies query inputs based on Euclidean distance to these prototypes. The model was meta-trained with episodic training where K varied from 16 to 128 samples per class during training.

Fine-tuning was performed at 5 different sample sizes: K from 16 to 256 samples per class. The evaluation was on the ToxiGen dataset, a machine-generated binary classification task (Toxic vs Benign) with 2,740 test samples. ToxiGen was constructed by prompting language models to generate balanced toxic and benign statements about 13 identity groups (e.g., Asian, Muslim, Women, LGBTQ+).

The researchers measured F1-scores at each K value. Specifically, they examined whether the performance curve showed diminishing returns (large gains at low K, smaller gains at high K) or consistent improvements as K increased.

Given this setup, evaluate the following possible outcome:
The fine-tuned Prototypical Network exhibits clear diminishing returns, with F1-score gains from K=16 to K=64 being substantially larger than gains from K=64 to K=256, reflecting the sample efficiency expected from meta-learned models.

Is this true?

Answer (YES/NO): NO